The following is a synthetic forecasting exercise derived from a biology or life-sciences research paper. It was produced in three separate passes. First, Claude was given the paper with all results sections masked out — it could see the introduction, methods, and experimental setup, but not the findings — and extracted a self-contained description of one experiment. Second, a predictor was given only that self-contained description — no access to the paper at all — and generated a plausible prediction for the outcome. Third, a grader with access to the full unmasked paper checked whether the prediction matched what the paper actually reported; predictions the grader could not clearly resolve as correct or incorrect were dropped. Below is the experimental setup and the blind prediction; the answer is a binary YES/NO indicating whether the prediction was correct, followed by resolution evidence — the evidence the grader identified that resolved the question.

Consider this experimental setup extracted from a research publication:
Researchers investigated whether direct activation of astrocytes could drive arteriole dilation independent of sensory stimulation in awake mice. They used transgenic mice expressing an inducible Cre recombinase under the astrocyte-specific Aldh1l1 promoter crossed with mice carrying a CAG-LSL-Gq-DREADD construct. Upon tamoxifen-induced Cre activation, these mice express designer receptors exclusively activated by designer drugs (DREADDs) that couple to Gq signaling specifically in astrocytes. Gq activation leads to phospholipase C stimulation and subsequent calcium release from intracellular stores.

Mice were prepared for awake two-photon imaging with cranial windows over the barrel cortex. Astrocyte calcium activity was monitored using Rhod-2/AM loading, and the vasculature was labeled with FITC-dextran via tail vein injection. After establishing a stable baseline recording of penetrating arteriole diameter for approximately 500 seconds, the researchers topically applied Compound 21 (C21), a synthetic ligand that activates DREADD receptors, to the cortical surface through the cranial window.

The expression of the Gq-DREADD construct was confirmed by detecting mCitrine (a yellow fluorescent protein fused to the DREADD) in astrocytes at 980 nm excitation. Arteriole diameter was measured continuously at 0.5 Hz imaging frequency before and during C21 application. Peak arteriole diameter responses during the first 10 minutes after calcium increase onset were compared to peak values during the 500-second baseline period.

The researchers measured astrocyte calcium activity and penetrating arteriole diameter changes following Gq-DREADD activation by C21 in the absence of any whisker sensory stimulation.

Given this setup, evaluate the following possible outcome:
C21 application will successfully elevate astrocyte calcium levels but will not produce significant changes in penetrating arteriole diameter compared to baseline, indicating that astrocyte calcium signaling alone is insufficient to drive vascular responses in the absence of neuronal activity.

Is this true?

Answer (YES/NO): NO